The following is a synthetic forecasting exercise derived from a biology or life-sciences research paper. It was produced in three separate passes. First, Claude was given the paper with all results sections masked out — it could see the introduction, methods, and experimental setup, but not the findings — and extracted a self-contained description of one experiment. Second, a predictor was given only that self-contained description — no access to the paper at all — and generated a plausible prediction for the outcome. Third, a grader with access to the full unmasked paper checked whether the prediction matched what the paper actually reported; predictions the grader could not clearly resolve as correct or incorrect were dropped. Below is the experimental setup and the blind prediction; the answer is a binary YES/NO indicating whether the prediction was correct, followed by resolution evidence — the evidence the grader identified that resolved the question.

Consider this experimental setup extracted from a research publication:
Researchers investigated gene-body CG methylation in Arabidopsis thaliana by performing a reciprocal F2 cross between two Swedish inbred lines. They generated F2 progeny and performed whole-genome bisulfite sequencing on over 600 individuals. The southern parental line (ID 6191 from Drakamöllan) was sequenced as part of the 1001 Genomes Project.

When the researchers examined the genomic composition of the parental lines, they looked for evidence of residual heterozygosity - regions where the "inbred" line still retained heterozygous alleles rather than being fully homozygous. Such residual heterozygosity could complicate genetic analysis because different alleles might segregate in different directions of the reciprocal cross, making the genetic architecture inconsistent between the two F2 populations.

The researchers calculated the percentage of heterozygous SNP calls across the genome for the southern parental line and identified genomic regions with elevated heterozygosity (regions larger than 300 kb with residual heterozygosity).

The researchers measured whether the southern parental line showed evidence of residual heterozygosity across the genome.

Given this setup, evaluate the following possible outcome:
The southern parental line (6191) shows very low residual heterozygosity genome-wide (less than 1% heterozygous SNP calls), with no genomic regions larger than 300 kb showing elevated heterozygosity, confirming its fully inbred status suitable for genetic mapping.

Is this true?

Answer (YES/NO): NO